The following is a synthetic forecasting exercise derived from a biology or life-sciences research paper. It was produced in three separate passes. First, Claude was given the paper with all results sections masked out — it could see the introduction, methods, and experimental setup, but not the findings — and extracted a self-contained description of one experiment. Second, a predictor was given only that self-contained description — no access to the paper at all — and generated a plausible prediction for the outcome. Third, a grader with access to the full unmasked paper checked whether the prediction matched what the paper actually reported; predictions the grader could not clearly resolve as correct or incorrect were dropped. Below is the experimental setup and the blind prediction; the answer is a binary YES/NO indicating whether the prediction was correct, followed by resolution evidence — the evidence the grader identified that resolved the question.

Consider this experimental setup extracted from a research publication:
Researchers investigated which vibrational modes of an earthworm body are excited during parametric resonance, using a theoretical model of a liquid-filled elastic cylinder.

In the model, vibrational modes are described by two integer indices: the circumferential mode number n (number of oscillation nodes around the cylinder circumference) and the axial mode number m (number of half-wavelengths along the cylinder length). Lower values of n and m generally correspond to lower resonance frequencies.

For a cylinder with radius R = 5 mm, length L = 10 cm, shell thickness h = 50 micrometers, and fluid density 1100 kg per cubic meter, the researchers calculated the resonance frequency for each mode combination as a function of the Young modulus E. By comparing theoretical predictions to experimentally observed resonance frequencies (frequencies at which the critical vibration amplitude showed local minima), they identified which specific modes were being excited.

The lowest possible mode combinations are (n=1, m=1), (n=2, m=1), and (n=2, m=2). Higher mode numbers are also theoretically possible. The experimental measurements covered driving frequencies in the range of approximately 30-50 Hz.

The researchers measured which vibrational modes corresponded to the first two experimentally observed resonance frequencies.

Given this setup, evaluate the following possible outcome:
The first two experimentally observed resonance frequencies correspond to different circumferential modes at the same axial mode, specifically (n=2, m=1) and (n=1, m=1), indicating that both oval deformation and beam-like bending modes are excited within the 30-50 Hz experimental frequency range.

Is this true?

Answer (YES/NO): NO